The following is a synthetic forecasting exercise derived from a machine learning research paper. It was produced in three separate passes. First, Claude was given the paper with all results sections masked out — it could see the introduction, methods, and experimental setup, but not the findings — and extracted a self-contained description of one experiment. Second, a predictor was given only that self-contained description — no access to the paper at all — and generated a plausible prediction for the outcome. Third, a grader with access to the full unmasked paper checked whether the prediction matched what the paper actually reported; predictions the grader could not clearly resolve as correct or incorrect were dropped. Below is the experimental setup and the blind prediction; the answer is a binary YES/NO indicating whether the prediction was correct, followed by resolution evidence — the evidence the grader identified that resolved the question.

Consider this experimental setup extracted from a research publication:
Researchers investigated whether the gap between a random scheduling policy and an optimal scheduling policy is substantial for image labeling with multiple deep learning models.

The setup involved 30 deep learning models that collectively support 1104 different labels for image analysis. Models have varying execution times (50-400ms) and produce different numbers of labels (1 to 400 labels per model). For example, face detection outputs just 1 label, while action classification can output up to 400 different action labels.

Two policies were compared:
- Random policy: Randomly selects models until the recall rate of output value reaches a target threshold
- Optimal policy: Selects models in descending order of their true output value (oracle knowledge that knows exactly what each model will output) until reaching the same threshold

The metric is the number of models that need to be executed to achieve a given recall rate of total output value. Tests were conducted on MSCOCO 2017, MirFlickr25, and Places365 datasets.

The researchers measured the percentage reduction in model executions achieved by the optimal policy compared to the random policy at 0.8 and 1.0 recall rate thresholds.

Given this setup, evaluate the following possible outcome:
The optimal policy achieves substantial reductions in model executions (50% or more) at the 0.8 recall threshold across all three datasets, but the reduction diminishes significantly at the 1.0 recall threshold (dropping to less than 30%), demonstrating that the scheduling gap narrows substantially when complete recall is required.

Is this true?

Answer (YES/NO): NO